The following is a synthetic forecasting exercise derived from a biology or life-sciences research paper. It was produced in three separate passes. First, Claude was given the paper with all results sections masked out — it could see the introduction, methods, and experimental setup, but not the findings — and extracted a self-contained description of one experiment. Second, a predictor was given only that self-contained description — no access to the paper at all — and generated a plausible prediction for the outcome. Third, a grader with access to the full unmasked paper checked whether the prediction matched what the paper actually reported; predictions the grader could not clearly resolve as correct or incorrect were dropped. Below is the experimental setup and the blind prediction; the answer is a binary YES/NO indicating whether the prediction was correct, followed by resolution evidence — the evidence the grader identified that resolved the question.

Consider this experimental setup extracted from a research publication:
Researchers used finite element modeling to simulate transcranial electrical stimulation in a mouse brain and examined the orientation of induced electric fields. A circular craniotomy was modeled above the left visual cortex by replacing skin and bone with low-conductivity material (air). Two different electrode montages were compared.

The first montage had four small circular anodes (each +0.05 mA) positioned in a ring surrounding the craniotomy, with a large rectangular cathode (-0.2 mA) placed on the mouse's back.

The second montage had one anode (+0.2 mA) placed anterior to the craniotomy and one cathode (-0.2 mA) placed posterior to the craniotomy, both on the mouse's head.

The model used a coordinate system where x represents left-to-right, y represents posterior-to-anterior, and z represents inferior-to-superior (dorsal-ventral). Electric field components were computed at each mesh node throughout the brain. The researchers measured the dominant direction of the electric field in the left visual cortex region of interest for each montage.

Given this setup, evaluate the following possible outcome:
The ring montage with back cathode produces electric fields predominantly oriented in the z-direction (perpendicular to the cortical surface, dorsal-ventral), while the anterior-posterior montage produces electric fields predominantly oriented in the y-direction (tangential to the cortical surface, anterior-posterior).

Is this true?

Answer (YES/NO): YES